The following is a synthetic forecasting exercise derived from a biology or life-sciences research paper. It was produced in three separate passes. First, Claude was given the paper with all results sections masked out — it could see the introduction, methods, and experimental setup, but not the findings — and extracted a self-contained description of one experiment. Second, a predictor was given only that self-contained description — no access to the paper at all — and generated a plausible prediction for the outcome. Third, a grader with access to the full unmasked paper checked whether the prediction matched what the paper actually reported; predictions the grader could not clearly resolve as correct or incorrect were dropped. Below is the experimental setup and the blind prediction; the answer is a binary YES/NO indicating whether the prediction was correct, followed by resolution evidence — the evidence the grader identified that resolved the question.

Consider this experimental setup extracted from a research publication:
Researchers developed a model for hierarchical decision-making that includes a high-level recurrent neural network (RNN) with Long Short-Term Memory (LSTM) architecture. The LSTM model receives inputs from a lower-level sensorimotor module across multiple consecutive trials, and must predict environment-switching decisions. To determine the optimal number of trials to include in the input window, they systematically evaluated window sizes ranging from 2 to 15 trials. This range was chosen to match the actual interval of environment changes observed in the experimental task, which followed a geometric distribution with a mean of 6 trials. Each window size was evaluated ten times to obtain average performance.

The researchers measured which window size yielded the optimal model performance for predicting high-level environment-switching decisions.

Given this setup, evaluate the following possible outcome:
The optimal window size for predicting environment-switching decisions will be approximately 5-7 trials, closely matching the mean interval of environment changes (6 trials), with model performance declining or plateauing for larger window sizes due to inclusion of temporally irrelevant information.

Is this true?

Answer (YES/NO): NO